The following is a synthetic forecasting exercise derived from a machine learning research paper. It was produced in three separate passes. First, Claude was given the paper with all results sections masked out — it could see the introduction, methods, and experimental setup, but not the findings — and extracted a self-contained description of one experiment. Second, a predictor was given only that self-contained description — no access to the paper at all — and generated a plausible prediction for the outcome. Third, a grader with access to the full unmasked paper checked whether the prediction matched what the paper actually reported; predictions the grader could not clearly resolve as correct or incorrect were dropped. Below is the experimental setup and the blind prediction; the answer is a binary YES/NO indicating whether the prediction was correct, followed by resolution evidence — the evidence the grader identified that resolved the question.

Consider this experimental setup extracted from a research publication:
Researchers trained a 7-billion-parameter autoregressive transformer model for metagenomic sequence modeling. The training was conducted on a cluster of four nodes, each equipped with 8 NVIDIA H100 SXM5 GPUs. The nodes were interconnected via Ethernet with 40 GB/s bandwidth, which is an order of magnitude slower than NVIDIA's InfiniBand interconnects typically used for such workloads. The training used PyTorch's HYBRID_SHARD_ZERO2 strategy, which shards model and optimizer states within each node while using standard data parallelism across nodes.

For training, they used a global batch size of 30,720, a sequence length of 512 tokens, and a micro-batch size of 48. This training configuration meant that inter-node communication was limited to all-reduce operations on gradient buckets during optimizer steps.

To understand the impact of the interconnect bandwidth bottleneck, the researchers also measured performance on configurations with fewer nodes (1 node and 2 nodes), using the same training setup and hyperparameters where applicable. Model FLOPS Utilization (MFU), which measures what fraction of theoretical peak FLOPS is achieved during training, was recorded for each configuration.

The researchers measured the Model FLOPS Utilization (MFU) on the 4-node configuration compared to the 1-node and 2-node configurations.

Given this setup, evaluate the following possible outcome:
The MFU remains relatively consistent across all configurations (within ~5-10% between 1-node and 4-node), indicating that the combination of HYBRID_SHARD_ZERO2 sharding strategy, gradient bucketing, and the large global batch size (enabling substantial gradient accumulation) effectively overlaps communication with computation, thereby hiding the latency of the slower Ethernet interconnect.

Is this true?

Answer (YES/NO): NO